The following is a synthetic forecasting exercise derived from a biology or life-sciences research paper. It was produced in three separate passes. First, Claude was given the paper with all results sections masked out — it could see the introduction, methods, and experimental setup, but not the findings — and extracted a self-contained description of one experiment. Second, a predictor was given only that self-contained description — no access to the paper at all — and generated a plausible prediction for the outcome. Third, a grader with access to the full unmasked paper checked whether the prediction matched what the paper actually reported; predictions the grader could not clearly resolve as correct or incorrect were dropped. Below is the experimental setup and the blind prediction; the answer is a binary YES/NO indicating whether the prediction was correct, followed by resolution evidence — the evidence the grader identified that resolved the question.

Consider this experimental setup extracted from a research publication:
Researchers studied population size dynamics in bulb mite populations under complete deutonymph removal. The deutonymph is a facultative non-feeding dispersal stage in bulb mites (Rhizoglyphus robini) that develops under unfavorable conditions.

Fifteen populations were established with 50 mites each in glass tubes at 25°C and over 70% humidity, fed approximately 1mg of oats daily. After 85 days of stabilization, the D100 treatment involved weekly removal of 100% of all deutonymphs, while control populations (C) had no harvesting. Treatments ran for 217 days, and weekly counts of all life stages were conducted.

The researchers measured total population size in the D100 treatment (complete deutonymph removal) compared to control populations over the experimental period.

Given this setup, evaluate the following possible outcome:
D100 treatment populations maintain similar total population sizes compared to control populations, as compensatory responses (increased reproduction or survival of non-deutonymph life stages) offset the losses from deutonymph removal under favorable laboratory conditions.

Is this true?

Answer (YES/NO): NO